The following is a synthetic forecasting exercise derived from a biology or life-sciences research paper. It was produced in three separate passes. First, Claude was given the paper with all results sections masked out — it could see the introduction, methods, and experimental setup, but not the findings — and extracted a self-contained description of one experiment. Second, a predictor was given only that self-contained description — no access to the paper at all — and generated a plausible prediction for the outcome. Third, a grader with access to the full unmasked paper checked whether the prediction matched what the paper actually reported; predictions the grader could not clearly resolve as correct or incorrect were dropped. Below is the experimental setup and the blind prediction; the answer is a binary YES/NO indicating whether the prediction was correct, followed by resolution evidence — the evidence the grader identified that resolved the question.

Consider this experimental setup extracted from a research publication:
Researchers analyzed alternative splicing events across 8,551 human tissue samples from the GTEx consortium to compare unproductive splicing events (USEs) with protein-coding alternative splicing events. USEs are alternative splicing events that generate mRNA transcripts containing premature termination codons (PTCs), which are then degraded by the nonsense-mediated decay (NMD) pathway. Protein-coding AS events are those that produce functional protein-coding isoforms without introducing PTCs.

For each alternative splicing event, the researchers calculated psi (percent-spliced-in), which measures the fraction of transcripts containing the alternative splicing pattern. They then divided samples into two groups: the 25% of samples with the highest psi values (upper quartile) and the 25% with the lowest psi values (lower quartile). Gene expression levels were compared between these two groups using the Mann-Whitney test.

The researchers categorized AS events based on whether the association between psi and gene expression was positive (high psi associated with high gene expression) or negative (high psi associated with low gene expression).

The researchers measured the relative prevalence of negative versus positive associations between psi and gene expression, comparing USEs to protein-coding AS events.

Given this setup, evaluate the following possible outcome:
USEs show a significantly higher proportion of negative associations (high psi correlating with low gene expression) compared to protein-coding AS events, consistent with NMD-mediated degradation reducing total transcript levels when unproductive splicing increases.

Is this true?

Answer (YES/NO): YES